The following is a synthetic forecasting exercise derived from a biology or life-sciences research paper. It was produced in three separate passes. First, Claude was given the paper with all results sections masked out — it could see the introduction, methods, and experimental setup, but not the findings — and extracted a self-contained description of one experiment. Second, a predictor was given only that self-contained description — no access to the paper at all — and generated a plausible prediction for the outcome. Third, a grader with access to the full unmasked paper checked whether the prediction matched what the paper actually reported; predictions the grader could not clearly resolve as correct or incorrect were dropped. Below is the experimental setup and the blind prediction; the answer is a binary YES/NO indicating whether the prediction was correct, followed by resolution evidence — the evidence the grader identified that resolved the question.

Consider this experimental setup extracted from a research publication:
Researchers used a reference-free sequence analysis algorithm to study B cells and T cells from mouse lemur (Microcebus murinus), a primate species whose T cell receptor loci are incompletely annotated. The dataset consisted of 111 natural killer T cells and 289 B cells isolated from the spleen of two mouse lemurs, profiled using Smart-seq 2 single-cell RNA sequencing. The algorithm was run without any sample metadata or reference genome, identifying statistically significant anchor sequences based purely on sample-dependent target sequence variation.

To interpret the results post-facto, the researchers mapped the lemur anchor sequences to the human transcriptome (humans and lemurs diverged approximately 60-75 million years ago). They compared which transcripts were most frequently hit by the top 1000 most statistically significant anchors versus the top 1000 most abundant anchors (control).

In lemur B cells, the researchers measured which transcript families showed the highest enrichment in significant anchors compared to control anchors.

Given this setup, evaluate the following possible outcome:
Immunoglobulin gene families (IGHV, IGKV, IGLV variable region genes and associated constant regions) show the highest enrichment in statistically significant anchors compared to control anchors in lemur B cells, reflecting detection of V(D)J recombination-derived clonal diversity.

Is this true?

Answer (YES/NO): YES